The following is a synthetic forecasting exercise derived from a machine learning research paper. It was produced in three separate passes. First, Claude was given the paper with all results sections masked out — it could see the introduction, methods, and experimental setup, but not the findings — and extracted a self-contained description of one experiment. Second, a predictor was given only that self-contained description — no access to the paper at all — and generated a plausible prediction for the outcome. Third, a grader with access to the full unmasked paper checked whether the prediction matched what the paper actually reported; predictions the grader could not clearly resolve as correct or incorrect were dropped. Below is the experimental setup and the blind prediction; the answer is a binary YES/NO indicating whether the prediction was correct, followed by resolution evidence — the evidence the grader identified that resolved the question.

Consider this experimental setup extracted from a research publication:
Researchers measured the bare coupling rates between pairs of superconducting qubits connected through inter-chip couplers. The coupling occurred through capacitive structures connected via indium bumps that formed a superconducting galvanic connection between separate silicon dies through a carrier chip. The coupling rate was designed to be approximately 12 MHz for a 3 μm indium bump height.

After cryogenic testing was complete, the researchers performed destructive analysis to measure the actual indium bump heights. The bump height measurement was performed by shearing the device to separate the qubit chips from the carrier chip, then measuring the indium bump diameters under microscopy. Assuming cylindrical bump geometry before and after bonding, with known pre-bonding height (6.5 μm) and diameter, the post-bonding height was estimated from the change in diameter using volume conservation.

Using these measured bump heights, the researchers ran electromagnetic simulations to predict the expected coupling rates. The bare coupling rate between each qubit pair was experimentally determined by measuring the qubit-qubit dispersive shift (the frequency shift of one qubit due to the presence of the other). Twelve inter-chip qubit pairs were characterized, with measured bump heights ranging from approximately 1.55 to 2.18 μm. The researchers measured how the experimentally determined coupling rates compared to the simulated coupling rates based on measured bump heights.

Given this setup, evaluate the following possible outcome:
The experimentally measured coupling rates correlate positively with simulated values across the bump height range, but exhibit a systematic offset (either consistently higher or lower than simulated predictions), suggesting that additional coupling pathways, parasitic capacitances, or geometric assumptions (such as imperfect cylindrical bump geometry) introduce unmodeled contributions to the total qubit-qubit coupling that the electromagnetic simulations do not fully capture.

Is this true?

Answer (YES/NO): YES